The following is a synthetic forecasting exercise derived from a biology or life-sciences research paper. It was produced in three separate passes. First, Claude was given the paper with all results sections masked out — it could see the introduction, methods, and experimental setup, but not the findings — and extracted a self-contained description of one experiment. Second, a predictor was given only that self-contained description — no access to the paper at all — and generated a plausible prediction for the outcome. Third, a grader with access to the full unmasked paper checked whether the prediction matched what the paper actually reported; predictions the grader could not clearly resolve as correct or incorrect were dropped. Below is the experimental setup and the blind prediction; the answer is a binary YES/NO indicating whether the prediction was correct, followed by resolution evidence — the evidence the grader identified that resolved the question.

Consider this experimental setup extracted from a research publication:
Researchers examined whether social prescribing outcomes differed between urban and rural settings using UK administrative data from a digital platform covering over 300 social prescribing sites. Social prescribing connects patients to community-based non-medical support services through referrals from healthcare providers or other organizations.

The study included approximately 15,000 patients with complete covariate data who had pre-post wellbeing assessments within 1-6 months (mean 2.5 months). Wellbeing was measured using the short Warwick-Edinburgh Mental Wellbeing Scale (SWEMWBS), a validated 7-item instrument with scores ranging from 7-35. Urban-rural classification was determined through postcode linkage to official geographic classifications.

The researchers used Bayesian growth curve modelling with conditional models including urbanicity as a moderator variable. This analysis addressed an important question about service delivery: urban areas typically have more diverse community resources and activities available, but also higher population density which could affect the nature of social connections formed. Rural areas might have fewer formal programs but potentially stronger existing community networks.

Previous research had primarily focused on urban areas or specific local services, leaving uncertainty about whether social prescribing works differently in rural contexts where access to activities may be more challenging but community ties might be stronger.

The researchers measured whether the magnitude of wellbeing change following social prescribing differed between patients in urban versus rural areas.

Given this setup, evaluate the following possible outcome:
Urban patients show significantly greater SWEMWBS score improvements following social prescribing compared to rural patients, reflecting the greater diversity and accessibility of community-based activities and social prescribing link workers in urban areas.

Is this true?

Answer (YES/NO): NO